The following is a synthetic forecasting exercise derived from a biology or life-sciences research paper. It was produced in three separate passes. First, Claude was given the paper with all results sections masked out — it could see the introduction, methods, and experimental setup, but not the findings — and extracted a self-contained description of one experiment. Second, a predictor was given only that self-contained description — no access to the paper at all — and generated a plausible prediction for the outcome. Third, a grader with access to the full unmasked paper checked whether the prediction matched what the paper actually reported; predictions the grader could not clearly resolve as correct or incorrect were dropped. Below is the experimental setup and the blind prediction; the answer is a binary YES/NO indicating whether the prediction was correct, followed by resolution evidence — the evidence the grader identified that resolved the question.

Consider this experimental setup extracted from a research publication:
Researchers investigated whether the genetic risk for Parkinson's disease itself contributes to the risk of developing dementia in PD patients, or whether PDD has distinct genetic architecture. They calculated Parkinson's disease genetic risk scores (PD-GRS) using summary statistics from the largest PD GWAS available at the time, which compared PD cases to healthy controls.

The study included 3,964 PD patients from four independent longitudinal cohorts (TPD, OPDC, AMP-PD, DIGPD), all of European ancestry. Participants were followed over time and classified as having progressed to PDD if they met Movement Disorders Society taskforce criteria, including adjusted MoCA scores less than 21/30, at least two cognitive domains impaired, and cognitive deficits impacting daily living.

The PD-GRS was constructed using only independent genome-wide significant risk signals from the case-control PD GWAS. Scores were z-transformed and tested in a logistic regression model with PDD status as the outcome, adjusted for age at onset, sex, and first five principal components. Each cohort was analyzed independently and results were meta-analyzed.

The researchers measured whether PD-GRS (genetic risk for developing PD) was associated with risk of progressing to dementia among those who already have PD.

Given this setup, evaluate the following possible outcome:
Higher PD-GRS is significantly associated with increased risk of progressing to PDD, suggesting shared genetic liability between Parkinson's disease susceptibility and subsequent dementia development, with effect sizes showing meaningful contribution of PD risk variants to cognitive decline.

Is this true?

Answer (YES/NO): NO